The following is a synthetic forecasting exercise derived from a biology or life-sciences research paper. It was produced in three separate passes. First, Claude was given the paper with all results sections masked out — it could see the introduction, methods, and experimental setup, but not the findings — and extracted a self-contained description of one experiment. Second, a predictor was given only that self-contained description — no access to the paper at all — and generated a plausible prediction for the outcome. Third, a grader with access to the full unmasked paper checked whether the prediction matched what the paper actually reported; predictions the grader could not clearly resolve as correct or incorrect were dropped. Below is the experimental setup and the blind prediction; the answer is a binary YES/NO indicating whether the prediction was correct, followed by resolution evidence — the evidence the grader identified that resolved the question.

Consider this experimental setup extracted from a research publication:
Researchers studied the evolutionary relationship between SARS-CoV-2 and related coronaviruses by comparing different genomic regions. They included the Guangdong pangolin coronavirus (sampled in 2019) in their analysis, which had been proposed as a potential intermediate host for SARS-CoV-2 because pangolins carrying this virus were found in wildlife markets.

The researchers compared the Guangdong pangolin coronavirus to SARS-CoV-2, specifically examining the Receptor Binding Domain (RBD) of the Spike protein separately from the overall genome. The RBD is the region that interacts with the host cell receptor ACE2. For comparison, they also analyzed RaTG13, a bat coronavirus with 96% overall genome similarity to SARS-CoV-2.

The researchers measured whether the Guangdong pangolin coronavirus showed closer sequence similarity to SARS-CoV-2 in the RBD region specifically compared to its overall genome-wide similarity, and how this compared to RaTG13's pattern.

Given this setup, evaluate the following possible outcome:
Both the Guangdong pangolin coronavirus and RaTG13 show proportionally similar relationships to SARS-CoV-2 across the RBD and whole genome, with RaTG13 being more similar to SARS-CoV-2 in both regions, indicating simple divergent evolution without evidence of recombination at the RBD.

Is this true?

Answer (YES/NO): NO